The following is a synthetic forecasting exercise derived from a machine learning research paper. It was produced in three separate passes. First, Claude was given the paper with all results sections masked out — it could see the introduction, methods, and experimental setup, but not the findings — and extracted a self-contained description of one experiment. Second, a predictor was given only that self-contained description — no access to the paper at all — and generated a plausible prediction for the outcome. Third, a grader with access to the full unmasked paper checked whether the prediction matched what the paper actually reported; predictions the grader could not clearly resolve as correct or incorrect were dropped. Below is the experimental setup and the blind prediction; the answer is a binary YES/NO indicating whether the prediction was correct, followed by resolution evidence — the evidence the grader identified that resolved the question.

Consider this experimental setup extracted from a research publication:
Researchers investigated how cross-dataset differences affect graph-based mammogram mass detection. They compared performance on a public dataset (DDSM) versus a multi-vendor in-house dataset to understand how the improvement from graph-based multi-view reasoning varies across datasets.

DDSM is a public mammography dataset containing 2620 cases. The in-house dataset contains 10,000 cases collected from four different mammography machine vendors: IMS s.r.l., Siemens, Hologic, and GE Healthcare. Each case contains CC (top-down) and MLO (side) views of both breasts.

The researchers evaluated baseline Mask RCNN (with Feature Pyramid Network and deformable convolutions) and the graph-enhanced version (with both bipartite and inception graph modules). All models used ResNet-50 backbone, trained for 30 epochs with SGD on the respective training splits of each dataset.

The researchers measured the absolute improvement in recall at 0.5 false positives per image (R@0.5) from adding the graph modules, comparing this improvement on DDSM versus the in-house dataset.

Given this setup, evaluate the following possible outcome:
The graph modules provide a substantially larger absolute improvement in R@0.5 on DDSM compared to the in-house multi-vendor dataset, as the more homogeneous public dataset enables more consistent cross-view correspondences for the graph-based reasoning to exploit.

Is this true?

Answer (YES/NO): YES